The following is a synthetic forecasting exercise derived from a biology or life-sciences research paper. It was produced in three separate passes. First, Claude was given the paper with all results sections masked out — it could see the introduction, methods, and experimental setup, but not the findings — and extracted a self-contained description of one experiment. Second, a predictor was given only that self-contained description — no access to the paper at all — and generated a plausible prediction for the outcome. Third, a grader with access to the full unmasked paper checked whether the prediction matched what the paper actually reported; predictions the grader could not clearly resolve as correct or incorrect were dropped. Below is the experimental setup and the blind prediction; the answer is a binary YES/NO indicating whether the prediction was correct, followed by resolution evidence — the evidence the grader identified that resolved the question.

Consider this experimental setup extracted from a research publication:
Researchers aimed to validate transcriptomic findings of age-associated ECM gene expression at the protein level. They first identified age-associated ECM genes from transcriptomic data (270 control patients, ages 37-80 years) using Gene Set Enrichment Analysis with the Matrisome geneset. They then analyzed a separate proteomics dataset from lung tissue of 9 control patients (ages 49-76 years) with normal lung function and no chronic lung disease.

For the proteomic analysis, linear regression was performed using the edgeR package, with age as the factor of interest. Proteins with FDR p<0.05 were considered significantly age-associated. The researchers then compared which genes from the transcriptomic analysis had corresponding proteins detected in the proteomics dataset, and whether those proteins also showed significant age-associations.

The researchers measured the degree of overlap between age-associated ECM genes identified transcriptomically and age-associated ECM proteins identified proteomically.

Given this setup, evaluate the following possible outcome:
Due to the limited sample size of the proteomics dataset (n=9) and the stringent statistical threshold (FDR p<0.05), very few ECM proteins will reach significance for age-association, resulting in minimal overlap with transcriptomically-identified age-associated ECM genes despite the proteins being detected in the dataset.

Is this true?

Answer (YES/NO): NO